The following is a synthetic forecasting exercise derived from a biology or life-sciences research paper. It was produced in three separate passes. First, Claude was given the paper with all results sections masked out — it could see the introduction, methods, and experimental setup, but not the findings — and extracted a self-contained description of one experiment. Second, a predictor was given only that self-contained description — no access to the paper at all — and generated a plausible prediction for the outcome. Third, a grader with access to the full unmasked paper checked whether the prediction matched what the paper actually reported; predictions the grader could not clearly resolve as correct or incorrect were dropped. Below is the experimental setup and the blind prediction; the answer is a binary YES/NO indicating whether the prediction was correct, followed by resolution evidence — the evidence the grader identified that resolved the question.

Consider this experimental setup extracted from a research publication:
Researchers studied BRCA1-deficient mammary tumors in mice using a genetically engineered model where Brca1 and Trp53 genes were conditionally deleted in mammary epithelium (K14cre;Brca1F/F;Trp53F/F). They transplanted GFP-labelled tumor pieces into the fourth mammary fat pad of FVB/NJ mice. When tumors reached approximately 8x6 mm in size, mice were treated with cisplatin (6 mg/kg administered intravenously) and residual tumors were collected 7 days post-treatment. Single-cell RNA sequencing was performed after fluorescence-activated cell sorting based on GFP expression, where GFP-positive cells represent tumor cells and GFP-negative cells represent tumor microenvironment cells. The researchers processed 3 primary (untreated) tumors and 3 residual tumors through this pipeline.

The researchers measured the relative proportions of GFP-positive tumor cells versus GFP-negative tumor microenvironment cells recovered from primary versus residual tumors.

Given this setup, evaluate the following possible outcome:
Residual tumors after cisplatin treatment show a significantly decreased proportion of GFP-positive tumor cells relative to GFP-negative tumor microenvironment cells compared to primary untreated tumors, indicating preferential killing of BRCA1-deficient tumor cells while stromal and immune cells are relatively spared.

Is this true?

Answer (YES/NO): YES